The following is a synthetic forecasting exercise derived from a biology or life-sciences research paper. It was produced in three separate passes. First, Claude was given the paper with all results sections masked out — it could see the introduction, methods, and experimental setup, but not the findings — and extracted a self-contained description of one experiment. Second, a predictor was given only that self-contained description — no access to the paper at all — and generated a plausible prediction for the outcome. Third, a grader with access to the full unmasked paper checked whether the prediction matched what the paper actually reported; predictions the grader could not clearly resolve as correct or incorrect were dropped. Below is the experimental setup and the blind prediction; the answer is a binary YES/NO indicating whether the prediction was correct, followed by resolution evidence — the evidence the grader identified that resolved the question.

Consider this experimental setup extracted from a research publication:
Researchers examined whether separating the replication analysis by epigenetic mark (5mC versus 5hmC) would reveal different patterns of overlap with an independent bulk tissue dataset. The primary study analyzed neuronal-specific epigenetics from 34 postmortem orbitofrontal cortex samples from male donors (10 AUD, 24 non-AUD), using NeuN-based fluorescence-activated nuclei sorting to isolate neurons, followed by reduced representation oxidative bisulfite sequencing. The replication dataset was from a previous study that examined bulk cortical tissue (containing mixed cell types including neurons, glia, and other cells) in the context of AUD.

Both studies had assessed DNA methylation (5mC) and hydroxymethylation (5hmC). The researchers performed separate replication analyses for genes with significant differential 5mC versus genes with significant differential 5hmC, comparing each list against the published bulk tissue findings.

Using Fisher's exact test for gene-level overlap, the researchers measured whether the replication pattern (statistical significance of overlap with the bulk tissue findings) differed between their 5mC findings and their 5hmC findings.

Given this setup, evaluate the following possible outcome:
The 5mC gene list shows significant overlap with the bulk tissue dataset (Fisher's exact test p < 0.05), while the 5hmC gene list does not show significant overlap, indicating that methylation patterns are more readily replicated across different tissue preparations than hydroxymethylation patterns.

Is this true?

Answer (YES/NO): NO